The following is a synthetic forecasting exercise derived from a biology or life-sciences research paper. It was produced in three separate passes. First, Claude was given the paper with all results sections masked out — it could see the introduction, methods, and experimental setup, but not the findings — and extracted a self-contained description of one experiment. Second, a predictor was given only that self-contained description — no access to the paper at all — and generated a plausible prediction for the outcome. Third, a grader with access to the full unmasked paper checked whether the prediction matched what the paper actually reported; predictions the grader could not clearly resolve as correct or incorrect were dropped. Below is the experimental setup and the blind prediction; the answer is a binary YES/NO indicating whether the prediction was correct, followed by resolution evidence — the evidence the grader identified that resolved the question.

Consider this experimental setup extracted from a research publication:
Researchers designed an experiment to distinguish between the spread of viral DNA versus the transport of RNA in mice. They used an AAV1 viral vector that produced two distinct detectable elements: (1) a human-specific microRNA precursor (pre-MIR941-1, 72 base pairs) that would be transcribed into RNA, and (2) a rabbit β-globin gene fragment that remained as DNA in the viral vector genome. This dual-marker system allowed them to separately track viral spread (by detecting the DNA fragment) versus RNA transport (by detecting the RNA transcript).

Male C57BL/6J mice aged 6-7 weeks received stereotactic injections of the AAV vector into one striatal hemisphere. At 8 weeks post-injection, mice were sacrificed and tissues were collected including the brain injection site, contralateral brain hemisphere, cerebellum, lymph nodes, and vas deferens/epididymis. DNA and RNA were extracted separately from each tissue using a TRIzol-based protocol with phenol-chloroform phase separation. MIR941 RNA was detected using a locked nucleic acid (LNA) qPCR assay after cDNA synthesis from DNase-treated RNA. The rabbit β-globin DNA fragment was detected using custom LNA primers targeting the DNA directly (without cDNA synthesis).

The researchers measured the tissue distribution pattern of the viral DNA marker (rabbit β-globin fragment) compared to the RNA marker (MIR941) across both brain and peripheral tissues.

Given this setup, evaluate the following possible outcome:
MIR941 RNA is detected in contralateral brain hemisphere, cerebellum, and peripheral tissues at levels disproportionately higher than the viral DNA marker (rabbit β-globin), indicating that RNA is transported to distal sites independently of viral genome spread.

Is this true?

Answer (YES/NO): YES